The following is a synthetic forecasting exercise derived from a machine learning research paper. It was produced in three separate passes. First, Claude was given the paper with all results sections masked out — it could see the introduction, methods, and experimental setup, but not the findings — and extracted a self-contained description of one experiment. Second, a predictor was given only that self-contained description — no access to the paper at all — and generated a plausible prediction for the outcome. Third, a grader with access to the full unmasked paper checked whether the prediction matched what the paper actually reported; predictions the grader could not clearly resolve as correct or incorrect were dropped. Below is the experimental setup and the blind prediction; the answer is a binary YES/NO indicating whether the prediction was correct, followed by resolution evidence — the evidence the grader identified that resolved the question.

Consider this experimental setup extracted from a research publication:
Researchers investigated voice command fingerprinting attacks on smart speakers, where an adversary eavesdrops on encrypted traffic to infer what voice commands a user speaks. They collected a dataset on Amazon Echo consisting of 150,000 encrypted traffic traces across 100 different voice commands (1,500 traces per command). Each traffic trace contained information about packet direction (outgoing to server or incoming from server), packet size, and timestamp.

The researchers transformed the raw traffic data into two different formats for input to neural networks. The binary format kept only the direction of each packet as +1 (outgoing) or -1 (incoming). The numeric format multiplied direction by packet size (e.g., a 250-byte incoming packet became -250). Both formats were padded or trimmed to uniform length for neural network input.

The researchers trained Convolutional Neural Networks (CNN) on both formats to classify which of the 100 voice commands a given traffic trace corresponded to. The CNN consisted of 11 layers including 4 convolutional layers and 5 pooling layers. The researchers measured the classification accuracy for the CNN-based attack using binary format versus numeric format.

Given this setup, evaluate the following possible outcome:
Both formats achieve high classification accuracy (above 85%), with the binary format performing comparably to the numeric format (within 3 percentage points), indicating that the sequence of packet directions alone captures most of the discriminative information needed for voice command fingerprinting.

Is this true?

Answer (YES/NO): NO